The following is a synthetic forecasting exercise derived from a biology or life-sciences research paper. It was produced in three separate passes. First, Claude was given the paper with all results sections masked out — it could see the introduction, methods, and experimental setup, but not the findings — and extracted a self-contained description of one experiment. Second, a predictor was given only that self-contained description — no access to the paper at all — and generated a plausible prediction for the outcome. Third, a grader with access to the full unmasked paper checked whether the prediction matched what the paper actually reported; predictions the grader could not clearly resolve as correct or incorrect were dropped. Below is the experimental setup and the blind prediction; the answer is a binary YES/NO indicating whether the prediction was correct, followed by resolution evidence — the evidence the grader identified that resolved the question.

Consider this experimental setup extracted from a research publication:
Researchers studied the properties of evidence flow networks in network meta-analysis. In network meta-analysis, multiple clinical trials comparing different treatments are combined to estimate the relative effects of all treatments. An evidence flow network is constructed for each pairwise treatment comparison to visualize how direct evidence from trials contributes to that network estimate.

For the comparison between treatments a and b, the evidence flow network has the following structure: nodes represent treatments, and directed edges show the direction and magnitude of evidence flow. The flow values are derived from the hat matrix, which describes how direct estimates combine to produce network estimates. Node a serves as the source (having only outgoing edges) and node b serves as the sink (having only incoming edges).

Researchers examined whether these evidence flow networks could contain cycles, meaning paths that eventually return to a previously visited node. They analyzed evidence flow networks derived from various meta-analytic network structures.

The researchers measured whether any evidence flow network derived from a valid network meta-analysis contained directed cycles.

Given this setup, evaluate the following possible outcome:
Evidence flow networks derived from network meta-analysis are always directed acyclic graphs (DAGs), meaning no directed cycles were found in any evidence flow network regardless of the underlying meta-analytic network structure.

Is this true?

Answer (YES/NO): YES